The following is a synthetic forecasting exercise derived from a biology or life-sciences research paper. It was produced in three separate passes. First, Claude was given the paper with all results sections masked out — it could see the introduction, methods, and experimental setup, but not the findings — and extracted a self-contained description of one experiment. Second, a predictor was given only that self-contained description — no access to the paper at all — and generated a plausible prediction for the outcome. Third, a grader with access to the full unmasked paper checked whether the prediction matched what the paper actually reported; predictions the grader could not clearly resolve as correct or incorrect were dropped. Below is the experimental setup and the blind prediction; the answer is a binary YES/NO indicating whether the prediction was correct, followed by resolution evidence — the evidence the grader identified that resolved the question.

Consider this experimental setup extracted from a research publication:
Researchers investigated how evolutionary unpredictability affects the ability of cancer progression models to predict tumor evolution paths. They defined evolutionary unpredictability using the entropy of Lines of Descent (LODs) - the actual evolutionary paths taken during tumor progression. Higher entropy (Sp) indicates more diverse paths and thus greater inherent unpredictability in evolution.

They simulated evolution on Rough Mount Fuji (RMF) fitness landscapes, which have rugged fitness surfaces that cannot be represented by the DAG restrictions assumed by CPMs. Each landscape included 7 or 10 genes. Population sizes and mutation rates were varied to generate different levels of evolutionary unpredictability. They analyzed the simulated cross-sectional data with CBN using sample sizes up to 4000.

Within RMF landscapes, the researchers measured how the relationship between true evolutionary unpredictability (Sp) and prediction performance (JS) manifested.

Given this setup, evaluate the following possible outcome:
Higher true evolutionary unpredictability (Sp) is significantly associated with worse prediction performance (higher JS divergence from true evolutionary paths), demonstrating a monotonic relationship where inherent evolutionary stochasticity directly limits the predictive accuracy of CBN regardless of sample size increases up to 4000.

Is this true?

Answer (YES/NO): YES